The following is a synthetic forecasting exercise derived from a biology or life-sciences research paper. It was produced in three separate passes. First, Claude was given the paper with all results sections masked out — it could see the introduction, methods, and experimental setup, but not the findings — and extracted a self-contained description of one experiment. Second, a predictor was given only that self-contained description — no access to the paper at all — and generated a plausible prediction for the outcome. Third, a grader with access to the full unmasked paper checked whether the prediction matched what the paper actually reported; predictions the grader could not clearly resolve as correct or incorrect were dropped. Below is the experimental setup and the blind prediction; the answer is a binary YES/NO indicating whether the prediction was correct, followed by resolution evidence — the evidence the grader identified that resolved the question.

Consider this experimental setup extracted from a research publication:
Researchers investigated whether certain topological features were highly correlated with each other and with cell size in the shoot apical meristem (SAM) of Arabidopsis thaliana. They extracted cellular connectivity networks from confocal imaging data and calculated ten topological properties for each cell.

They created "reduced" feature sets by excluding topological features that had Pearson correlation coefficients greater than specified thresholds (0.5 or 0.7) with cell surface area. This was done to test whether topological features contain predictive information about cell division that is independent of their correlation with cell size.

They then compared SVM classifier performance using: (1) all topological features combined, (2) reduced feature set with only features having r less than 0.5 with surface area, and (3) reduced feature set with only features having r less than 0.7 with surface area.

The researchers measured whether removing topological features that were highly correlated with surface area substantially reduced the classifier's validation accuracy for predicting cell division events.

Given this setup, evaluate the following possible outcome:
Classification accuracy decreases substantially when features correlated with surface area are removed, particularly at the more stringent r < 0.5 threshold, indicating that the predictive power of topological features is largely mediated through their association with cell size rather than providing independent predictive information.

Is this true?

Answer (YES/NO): NO